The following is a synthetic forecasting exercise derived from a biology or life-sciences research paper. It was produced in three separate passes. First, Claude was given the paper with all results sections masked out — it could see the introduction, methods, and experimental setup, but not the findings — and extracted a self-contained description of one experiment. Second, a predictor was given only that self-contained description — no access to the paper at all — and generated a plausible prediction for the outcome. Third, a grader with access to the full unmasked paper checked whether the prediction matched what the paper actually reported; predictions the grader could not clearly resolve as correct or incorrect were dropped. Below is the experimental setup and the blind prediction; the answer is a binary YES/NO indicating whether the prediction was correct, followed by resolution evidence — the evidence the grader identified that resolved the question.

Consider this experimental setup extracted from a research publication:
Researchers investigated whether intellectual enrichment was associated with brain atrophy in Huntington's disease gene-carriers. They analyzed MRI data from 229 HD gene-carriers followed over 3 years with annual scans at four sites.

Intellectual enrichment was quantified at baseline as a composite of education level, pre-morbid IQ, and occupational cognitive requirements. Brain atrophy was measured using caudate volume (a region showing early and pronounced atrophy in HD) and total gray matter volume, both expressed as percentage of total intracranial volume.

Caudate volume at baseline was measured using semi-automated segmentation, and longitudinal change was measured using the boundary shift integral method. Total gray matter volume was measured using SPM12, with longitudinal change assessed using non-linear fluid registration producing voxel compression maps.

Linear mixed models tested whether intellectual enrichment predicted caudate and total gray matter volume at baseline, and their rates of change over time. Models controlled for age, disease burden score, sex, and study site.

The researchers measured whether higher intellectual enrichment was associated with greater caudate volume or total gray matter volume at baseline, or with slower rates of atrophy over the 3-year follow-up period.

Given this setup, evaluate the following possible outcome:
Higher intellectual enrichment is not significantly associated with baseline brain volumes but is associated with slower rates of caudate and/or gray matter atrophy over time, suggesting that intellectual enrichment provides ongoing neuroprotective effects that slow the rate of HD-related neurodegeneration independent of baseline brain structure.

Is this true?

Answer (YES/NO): NO